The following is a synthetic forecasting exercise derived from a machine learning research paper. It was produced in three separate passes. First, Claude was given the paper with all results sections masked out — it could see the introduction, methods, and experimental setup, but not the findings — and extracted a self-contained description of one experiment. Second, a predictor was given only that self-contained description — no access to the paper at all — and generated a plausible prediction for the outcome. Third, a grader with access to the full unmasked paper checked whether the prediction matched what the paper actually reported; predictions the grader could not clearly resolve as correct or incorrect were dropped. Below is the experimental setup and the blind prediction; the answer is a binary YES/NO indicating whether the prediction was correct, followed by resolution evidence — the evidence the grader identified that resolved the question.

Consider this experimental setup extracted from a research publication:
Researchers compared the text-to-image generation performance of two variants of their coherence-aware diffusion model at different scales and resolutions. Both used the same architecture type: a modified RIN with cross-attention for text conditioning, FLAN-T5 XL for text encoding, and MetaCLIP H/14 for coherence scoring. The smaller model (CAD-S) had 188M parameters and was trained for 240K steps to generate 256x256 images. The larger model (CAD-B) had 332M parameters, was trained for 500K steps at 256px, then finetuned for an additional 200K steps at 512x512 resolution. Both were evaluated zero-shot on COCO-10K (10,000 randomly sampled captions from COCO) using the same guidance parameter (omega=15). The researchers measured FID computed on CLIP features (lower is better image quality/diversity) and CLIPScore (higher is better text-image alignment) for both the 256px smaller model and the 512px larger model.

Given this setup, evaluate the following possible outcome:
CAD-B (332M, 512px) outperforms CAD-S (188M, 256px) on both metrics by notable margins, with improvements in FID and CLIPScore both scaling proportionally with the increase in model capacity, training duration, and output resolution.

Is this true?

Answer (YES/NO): NO